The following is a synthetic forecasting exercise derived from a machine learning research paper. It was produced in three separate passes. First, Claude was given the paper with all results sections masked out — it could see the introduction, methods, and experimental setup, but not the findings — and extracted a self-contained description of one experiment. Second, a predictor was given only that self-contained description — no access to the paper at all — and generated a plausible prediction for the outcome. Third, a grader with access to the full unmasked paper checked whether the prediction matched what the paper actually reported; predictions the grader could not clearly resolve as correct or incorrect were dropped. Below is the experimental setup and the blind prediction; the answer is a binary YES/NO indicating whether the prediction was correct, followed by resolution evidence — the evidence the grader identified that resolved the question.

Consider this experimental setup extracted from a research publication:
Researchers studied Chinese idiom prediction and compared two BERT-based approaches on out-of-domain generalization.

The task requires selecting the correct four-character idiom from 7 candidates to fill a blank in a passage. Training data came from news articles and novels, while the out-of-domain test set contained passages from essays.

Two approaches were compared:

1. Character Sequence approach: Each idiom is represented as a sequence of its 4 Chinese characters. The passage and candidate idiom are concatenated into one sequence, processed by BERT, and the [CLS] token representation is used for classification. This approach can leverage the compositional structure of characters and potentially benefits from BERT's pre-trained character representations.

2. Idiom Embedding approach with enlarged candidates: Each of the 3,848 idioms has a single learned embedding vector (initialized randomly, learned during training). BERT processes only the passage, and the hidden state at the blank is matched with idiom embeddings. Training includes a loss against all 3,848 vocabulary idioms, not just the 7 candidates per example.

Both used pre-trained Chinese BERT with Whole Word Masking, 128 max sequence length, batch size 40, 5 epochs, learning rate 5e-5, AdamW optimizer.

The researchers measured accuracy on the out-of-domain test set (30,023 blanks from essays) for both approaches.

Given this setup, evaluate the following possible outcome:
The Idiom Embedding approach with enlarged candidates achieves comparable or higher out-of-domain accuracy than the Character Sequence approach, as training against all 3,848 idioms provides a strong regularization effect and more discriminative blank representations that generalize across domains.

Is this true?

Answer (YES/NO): YES